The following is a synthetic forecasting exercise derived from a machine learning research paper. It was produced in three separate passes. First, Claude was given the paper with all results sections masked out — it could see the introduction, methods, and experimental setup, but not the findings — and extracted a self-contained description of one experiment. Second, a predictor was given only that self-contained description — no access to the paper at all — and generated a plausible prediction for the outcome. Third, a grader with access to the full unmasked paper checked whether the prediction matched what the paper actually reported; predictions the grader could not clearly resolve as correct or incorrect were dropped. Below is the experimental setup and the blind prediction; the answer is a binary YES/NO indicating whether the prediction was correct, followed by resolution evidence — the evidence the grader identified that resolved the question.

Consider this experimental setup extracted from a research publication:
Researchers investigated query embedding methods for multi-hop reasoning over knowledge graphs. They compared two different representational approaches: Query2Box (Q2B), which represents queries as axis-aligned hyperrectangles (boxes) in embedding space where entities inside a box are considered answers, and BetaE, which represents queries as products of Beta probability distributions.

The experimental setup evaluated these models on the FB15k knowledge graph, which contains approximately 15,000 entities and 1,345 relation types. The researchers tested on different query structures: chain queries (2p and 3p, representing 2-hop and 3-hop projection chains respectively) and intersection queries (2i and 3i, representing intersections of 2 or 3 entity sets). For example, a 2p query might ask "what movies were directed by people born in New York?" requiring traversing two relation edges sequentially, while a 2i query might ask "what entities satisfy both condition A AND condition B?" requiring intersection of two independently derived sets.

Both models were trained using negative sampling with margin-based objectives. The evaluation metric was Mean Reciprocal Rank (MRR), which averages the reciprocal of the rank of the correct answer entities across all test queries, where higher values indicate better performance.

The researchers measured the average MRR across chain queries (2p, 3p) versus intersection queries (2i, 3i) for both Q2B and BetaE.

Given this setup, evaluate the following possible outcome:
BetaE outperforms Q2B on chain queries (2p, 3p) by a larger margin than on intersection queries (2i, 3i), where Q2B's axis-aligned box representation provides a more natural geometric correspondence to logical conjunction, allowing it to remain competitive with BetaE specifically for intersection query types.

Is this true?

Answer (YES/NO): YES